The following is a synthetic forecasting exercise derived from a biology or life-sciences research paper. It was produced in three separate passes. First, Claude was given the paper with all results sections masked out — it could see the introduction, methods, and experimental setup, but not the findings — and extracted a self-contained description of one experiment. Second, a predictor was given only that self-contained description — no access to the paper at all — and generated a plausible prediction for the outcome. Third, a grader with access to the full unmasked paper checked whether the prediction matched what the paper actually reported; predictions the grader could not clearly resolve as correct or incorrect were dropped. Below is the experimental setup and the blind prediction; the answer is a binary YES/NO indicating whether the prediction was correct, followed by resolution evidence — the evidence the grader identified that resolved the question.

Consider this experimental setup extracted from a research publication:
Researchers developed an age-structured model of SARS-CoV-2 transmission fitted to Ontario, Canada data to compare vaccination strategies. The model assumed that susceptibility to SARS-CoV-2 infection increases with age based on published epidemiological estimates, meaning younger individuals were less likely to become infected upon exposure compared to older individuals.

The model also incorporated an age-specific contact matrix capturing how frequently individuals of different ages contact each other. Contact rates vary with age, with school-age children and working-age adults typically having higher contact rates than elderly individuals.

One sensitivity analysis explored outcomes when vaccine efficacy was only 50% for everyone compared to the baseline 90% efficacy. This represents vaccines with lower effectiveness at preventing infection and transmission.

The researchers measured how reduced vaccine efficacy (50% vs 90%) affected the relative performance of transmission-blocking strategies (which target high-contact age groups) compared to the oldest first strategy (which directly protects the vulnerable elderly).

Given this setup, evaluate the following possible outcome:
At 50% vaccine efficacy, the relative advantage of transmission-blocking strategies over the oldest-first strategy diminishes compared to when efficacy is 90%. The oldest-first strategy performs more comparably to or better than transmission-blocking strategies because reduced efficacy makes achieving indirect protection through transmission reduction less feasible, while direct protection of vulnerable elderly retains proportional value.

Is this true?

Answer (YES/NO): NO